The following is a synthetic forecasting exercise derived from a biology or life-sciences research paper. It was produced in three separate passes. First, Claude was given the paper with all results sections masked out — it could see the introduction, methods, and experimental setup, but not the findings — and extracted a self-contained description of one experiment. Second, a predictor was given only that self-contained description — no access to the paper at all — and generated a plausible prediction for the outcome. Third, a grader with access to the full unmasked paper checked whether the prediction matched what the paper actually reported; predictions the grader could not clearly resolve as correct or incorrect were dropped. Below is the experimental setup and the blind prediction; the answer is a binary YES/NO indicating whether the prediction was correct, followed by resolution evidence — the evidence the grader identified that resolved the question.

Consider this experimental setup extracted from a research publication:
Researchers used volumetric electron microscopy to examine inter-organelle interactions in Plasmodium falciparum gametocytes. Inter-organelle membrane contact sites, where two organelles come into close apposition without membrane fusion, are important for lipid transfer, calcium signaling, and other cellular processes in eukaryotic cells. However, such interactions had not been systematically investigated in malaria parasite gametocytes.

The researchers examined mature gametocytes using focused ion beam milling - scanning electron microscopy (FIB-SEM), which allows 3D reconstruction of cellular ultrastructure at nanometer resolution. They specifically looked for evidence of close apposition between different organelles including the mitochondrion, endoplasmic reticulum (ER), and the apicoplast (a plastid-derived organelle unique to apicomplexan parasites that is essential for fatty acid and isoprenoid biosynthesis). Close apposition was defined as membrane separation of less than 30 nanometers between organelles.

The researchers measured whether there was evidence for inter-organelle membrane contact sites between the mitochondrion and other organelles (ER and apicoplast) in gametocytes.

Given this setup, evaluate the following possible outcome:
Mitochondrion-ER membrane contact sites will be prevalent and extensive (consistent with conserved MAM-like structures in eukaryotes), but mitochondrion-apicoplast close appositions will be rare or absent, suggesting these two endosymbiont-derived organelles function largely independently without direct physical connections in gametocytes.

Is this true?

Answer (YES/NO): NO